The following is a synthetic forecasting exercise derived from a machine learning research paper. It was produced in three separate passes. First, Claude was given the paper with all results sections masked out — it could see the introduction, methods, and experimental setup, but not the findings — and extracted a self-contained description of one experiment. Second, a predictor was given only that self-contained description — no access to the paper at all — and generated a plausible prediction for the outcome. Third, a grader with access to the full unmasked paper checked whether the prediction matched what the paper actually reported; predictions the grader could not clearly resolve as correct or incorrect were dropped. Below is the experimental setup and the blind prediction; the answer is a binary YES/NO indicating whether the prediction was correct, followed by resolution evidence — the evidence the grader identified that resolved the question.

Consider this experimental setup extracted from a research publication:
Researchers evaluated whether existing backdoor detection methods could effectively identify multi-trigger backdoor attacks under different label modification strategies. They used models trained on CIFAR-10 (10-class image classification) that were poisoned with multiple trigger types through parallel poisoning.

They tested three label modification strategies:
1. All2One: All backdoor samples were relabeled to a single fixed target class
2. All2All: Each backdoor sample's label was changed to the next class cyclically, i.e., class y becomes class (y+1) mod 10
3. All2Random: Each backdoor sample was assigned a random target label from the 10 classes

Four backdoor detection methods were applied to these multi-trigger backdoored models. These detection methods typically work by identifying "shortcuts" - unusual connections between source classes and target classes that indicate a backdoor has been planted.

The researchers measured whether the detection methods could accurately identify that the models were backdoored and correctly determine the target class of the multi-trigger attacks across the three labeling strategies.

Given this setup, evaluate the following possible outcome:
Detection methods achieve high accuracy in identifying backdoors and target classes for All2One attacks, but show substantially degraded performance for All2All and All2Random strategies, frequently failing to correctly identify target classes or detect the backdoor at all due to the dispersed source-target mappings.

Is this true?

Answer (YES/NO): YES